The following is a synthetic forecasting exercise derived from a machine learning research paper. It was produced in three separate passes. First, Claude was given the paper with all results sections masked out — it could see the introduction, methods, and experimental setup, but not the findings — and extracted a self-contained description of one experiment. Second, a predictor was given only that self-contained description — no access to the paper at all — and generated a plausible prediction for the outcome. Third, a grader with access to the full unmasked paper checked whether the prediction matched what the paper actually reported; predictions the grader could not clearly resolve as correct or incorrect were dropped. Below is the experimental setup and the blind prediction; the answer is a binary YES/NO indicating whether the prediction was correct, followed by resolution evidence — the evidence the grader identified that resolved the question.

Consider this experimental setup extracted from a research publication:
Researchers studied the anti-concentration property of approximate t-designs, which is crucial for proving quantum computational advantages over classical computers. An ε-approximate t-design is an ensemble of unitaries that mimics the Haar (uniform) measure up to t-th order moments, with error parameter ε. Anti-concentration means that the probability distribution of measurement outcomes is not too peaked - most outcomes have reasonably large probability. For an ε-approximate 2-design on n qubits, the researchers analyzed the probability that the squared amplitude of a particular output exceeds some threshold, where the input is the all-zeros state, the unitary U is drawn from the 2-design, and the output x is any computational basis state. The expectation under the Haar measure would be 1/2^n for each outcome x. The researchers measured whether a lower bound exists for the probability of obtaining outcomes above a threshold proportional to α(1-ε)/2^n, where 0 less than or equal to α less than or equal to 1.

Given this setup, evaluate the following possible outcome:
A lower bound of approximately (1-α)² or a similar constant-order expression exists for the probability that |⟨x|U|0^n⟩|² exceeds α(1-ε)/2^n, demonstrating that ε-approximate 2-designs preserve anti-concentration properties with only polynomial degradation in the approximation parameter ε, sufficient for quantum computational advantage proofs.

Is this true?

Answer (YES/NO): YES